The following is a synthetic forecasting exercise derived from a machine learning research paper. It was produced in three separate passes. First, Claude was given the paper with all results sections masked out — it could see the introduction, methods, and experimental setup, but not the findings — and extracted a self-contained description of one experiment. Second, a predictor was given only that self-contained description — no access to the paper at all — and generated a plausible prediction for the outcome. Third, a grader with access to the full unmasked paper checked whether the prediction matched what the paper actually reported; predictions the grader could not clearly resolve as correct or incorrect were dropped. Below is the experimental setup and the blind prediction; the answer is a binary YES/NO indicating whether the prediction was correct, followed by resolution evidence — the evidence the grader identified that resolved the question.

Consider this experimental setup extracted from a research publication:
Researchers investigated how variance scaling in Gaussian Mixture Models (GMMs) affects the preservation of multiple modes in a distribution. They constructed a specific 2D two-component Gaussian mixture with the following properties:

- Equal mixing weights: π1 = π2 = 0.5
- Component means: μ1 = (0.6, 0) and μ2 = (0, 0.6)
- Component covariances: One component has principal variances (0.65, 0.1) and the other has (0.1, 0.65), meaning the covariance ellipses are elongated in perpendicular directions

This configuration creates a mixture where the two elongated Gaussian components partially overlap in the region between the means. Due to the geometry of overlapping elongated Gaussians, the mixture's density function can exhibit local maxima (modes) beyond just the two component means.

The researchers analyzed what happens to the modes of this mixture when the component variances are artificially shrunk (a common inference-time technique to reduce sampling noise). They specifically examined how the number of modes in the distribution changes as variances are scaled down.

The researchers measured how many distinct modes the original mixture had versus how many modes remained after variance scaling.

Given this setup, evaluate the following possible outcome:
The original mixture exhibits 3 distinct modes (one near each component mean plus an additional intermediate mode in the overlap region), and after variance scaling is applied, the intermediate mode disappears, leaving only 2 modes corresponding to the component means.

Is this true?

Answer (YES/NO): YES